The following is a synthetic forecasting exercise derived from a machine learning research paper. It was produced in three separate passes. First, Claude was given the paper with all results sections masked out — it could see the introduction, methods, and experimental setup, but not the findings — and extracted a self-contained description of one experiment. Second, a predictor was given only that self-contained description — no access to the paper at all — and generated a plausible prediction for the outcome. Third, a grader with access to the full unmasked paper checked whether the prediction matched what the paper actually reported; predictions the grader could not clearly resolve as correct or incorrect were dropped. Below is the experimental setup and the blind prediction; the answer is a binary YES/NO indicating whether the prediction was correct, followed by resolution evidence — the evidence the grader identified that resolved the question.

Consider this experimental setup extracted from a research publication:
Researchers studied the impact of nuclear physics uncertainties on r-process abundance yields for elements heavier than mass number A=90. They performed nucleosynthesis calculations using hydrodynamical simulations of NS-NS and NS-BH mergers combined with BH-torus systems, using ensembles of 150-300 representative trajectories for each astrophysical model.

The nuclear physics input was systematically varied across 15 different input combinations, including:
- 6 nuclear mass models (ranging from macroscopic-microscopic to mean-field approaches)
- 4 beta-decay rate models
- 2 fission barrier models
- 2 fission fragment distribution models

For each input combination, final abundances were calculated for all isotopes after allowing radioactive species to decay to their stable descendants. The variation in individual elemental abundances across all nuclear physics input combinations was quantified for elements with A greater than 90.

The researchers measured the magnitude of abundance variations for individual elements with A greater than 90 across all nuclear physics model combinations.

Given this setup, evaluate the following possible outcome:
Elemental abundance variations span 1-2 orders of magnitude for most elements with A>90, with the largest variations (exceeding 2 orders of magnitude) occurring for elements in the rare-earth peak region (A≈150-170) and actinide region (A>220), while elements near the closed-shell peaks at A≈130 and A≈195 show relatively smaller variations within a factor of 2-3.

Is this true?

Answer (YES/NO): NO